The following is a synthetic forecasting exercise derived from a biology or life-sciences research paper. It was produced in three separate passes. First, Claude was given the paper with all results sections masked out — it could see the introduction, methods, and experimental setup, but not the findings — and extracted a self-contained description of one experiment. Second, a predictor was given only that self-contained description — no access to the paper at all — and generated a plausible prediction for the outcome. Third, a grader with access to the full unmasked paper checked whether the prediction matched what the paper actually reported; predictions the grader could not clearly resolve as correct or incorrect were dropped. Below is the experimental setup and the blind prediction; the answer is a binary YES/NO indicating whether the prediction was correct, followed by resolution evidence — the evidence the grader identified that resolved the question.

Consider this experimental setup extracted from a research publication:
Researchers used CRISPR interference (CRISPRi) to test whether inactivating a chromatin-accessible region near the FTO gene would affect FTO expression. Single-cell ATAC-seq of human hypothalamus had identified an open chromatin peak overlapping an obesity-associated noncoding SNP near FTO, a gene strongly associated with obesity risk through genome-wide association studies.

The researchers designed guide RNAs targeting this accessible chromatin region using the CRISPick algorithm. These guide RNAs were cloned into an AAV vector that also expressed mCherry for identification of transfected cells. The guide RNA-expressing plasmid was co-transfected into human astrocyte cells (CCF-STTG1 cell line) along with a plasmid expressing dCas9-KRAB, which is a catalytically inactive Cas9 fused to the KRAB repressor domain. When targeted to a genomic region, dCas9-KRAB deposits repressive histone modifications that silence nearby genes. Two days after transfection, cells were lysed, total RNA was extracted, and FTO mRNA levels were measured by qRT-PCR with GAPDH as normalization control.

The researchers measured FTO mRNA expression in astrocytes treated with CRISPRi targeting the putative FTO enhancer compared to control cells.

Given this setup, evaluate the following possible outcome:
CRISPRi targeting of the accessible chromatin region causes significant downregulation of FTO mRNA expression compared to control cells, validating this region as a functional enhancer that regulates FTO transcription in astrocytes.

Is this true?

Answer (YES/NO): YES